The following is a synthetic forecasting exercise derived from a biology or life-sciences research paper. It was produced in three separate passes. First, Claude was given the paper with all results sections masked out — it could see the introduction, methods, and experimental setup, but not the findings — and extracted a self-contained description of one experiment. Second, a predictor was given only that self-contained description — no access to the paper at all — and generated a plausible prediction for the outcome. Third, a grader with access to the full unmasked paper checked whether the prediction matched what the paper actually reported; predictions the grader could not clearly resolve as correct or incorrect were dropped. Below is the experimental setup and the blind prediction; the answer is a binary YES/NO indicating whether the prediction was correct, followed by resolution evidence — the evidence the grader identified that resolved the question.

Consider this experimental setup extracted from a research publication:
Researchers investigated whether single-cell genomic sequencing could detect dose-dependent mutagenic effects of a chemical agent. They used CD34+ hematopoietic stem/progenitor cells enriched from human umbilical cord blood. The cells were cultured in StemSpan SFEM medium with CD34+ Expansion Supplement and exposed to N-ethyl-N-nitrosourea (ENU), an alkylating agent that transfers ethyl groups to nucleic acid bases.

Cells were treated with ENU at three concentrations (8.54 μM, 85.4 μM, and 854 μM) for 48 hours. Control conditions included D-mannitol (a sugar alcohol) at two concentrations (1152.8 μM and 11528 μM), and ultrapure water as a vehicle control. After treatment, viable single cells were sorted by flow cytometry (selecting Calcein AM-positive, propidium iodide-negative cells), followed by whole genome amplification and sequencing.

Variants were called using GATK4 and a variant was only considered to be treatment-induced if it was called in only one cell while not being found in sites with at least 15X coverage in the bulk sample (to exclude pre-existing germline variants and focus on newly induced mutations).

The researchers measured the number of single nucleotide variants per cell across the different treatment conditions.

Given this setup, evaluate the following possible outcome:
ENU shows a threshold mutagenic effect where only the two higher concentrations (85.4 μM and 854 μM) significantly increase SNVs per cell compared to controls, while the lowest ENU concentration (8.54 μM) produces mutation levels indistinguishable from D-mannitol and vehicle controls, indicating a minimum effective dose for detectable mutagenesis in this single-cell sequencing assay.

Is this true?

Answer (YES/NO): YES